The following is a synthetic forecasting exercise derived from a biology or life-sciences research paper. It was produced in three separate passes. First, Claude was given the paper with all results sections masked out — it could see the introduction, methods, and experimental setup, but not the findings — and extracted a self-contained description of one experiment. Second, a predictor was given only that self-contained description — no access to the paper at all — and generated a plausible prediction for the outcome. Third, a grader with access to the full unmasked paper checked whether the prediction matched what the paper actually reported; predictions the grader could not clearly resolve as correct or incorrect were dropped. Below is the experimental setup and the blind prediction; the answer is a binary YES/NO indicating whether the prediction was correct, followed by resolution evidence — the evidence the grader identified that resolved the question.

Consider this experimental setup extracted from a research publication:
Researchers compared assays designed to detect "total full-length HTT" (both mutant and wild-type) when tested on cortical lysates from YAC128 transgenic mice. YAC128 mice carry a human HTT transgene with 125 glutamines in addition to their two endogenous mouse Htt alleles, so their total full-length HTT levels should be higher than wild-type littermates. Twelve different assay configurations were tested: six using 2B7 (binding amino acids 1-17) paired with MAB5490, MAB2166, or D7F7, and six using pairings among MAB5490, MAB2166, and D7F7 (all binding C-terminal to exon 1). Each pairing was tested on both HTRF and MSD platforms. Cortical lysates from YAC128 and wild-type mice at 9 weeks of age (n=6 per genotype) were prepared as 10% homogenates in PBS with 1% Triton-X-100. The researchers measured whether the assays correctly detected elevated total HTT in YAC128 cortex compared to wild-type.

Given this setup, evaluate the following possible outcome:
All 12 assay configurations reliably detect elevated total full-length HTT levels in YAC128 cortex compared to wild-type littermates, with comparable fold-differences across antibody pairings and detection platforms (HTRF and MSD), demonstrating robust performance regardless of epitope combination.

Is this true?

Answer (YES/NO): NO